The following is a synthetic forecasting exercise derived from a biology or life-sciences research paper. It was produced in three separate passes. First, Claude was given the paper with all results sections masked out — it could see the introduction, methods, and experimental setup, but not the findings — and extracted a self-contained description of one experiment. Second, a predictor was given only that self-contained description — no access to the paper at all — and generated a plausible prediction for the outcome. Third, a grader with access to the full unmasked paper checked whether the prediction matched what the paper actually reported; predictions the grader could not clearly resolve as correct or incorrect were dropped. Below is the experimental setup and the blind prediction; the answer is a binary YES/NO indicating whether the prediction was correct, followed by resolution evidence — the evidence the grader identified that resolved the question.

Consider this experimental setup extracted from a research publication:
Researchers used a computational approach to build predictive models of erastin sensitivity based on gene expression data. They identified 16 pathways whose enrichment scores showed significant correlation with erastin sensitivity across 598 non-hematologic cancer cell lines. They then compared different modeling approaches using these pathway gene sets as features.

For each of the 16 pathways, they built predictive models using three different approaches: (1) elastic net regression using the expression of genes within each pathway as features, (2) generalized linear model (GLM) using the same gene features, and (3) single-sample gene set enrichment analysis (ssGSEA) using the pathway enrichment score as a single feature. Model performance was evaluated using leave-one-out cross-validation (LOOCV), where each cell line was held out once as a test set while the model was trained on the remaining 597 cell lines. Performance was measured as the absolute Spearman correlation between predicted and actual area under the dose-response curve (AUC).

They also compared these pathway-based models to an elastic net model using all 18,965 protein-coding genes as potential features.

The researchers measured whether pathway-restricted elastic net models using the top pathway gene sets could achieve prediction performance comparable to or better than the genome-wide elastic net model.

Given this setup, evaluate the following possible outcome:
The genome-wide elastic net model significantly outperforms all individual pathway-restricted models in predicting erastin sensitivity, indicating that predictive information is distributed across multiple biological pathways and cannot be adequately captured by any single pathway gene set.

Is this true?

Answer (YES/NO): NO